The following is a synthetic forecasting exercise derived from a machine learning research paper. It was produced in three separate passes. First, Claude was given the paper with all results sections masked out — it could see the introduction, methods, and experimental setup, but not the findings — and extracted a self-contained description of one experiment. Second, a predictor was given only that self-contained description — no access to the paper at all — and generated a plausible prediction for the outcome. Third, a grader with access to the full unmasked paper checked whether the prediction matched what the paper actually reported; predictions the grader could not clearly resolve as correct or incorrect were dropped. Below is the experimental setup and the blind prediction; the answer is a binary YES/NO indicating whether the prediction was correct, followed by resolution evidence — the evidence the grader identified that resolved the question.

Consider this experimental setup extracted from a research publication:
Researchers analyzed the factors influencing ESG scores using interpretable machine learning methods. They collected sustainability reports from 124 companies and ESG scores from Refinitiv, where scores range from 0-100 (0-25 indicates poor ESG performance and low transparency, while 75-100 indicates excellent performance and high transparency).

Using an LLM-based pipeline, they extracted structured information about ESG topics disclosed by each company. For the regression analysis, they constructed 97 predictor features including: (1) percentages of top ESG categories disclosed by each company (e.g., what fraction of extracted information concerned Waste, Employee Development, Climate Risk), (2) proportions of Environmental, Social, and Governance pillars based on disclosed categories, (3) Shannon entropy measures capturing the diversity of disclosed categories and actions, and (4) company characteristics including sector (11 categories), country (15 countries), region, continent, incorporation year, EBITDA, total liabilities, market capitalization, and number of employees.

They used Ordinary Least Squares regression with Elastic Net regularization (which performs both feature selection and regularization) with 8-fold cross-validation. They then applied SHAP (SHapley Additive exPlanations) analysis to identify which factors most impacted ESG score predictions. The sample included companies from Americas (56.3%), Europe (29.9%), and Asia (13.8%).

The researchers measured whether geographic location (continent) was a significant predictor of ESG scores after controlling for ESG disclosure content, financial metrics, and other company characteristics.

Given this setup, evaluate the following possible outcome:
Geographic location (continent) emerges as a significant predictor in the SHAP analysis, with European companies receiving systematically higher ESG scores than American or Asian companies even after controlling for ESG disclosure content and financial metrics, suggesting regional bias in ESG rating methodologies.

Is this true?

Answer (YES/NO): YES